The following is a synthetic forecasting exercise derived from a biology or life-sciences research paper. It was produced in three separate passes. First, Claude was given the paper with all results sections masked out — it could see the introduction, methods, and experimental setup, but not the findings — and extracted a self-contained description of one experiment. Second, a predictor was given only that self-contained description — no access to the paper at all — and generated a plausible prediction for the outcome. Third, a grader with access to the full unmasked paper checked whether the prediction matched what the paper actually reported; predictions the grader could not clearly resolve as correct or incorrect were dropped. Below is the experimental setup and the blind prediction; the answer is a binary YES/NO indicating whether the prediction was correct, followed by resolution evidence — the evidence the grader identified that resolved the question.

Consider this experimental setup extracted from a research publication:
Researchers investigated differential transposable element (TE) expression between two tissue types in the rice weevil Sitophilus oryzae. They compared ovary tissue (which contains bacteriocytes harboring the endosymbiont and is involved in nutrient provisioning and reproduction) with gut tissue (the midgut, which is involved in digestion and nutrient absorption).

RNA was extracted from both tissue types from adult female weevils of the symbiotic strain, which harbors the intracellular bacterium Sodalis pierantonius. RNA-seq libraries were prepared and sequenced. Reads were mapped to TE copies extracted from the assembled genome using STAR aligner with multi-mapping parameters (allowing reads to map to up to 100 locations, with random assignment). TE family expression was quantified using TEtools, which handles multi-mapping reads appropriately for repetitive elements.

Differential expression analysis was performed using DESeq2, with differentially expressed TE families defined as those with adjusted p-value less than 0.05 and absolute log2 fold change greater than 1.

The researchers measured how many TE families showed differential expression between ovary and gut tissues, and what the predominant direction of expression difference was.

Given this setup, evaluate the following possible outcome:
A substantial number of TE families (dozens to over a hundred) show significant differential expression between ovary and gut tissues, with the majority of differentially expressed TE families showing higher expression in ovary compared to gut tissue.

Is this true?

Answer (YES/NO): NO